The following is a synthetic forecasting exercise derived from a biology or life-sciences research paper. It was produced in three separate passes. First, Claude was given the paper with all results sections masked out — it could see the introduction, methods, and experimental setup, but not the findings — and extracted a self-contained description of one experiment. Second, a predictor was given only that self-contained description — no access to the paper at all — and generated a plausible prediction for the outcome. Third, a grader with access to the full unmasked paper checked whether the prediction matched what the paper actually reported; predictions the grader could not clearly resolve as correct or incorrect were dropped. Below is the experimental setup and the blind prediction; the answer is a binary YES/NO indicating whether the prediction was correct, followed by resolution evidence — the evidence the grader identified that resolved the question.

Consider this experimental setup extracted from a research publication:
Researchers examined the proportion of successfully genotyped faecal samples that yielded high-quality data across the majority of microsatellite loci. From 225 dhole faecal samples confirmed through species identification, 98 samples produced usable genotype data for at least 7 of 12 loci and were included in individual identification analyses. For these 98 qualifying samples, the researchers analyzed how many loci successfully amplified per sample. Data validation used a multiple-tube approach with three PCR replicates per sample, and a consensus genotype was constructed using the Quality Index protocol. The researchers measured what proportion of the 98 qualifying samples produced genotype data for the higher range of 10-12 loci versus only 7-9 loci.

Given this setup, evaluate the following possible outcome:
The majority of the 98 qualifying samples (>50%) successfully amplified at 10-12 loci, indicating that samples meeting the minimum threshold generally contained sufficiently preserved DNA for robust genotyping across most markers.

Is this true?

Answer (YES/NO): YES